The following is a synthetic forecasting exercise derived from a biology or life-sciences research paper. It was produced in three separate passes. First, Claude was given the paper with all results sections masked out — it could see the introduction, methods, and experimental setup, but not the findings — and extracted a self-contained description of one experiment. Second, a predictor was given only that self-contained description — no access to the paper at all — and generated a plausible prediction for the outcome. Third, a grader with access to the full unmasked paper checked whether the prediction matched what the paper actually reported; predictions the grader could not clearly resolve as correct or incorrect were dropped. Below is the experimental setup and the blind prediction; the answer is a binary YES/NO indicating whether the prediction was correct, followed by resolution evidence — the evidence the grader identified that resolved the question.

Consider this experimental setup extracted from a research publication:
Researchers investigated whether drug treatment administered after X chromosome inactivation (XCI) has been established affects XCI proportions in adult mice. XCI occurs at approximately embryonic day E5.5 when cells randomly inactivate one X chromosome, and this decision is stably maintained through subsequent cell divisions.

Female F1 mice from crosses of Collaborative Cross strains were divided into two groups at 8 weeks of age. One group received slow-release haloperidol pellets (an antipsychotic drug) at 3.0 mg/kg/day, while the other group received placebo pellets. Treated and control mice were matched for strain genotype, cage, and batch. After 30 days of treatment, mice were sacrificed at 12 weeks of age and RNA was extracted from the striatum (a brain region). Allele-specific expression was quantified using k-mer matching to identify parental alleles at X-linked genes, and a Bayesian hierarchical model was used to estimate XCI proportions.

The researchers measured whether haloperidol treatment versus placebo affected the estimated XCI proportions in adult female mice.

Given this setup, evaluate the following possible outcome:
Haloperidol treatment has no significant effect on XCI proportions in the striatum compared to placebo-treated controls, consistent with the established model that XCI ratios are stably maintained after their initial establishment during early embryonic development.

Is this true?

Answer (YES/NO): YES